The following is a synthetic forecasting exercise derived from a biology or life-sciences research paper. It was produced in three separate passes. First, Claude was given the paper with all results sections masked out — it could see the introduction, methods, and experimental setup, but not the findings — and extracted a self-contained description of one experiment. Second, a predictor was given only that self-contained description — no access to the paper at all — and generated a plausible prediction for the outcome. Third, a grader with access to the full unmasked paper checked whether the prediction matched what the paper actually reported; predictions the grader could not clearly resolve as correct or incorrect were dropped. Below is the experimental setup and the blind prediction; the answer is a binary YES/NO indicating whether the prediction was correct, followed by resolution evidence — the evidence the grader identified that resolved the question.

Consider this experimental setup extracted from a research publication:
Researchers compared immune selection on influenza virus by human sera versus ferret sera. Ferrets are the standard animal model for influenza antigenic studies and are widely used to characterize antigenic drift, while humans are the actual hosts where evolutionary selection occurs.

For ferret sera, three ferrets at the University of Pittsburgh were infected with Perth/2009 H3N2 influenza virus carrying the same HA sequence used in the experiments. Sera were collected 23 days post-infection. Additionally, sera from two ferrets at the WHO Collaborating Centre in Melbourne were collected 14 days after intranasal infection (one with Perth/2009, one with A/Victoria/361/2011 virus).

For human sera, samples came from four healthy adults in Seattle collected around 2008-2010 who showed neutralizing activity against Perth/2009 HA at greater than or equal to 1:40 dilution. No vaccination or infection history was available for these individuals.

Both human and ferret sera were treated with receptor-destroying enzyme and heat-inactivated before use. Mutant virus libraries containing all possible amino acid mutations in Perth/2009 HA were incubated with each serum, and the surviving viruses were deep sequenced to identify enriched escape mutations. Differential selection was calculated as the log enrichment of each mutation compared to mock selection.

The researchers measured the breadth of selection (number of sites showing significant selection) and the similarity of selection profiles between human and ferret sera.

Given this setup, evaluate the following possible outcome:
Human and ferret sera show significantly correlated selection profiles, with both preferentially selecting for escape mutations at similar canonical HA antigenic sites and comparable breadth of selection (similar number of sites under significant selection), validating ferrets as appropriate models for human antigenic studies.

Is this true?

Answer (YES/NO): NO